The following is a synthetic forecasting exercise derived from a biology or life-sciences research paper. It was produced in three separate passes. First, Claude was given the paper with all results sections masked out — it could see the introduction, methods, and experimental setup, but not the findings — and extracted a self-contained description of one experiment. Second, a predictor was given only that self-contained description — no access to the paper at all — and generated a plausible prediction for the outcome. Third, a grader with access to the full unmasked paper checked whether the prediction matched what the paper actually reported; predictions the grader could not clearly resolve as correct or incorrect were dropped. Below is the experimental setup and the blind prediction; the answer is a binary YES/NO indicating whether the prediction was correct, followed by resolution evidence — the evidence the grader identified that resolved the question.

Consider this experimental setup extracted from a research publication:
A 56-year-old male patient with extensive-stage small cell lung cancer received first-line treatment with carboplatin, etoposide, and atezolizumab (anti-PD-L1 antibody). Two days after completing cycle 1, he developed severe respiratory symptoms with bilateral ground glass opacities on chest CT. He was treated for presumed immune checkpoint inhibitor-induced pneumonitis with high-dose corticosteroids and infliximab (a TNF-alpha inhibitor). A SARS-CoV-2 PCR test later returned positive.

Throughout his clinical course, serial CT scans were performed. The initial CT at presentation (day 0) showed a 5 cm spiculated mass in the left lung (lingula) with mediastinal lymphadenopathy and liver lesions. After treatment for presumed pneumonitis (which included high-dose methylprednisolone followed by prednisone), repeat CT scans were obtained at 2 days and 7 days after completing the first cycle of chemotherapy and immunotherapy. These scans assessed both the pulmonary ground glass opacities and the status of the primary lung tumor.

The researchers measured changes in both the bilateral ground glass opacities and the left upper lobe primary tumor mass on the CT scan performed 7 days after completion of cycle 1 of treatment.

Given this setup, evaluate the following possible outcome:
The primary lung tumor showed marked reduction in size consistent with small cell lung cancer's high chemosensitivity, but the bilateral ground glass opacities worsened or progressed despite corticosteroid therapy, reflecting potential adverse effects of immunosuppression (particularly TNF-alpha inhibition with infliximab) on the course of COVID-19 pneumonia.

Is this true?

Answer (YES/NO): YES